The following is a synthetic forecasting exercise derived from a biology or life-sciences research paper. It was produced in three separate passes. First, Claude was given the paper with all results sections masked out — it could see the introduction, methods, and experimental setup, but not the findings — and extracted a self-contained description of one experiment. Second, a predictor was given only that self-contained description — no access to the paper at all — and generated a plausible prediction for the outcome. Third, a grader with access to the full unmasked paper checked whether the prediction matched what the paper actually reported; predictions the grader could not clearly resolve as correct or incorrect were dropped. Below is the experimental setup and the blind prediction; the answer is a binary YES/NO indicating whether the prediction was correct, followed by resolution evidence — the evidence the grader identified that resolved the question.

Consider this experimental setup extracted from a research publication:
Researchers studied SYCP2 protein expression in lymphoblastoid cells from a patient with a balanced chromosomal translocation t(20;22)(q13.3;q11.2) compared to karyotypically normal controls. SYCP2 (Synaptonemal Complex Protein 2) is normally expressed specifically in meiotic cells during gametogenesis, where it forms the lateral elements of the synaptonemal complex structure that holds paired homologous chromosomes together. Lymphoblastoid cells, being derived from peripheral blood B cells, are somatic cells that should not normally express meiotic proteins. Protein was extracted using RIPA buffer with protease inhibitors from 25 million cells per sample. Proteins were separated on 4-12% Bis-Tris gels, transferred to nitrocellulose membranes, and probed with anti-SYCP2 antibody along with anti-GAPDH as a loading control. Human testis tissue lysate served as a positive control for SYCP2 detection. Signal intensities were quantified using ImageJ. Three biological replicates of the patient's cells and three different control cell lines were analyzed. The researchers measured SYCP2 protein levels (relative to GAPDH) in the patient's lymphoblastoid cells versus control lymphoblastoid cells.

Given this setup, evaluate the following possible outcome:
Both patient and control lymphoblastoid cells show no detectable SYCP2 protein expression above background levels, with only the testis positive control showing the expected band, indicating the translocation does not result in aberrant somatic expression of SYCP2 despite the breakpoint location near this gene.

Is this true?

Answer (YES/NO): NO